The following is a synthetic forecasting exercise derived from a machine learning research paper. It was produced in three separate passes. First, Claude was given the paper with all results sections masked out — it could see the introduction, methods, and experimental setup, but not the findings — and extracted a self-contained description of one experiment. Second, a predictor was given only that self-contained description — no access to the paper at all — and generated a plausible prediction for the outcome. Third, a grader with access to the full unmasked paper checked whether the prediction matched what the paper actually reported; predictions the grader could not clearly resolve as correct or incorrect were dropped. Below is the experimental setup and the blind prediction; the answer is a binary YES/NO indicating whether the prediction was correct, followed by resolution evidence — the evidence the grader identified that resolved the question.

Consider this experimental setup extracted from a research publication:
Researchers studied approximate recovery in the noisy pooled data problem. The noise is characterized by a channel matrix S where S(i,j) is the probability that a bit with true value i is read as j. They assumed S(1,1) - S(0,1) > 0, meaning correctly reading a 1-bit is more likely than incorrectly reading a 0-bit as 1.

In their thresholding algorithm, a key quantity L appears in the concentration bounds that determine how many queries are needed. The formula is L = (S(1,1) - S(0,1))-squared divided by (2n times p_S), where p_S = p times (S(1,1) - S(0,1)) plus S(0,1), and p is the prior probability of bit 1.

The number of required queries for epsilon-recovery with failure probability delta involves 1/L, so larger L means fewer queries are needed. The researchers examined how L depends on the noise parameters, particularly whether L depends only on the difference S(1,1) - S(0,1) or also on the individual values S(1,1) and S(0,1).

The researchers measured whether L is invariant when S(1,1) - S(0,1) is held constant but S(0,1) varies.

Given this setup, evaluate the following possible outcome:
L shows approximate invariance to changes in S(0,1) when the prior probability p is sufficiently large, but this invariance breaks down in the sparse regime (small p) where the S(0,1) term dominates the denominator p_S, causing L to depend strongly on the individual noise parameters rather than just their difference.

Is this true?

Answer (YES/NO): YES